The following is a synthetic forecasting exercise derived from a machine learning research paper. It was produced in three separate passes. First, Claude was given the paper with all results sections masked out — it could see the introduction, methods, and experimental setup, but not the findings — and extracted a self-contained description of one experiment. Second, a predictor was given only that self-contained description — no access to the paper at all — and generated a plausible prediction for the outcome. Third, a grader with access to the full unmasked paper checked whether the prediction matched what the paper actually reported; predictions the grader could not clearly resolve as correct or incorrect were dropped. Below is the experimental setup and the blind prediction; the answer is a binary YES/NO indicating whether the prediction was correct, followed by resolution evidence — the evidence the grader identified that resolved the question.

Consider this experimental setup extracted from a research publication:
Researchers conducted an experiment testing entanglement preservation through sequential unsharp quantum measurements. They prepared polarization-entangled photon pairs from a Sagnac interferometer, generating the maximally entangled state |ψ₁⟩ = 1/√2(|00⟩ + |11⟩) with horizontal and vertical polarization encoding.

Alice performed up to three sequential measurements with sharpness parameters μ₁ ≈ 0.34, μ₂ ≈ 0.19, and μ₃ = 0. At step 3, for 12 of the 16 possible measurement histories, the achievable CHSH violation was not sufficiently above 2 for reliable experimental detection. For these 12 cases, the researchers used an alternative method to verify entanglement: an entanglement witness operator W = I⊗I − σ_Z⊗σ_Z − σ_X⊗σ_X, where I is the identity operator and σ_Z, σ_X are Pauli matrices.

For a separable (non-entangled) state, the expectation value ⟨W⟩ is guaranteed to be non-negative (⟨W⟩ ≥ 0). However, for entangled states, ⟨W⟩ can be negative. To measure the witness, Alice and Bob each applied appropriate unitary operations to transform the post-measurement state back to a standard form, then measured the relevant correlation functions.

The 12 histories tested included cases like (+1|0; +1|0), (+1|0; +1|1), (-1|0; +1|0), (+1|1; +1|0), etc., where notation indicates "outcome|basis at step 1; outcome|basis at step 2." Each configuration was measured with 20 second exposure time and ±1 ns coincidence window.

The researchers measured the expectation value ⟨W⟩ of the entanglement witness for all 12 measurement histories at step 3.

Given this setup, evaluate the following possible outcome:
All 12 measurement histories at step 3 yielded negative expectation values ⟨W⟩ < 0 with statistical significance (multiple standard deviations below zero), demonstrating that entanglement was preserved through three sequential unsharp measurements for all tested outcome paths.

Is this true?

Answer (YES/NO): YES